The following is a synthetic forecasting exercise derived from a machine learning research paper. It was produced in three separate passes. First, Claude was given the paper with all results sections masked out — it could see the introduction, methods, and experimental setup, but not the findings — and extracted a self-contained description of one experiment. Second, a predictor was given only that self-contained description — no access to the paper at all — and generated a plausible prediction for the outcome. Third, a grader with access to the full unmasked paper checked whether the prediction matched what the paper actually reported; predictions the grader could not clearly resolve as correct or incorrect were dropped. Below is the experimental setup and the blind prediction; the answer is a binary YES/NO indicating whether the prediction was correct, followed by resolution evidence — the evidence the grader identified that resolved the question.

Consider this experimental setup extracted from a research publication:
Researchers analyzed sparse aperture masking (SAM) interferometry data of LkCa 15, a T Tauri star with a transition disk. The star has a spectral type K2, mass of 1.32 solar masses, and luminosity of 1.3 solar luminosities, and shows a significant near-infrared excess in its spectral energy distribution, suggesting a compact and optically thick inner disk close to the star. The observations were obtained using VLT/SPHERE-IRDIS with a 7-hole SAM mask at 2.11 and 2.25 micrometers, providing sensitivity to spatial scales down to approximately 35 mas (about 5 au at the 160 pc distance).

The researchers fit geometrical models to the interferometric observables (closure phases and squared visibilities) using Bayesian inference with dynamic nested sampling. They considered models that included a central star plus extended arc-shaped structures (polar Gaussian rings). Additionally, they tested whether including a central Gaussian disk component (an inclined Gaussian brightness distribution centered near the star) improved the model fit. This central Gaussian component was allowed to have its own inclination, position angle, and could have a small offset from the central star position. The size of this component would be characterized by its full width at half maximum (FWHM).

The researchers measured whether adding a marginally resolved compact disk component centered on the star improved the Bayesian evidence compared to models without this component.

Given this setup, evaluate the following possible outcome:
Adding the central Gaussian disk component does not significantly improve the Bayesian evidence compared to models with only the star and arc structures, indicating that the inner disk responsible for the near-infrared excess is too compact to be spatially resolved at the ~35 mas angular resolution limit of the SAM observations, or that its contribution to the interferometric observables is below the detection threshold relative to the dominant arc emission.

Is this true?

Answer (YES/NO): NO